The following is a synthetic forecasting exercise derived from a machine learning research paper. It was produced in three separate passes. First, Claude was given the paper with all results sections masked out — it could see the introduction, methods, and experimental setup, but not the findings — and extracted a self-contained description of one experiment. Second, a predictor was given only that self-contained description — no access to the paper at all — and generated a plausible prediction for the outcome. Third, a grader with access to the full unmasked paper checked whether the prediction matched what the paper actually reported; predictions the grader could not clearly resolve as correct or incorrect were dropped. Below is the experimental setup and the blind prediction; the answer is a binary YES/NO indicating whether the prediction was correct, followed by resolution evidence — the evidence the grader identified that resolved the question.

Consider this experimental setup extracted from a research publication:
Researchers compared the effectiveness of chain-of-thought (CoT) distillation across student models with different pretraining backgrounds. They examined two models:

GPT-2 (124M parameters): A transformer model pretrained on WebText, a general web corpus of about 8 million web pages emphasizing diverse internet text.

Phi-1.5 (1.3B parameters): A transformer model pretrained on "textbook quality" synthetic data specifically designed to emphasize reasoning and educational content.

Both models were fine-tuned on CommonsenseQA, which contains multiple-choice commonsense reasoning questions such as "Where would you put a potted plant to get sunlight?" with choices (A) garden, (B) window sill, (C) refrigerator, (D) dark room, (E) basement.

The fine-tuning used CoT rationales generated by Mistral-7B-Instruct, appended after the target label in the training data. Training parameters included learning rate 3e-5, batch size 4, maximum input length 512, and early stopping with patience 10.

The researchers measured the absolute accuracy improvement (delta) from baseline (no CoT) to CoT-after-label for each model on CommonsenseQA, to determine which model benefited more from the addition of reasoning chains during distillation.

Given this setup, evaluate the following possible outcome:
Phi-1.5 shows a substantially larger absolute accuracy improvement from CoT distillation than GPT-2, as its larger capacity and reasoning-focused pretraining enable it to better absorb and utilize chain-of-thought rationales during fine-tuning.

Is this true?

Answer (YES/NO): NO